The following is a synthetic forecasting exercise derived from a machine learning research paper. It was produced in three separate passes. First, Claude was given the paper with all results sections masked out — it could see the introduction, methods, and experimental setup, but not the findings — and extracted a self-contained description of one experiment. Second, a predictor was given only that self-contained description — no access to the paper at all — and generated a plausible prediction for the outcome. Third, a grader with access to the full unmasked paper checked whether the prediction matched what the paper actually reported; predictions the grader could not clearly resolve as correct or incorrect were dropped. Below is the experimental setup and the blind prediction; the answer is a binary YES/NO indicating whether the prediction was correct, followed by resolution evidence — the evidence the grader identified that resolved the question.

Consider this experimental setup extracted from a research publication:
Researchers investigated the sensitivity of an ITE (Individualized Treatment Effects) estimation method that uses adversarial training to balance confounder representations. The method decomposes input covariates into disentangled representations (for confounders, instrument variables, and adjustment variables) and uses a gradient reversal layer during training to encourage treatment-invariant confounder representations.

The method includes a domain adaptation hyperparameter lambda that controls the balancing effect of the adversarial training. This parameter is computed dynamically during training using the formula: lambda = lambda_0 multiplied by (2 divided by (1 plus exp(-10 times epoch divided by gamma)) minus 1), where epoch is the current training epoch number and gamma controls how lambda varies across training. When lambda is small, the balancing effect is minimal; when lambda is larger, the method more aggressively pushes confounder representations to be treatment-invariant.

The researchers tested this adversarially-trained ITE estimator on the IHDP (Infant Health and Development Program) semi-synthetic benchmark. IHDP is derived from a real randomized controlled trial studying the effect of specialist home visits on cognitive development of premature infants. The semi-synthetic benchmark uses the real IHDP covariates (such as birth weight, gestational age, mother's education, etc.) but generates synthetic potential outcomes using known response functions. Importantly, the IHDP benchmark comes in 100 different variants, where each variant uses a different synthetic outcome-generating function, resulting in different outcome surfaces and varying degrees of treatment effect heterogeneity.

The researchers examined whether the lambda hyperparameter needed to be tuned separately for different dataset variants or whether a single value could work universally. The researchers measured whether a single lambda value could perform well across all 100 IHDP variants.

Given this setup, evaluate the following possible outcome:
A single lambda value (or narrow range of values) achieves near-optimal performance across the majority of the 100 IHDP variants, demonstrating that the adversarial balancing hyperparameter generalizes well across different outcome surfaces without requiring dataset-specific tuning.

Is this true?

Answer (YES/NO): NO